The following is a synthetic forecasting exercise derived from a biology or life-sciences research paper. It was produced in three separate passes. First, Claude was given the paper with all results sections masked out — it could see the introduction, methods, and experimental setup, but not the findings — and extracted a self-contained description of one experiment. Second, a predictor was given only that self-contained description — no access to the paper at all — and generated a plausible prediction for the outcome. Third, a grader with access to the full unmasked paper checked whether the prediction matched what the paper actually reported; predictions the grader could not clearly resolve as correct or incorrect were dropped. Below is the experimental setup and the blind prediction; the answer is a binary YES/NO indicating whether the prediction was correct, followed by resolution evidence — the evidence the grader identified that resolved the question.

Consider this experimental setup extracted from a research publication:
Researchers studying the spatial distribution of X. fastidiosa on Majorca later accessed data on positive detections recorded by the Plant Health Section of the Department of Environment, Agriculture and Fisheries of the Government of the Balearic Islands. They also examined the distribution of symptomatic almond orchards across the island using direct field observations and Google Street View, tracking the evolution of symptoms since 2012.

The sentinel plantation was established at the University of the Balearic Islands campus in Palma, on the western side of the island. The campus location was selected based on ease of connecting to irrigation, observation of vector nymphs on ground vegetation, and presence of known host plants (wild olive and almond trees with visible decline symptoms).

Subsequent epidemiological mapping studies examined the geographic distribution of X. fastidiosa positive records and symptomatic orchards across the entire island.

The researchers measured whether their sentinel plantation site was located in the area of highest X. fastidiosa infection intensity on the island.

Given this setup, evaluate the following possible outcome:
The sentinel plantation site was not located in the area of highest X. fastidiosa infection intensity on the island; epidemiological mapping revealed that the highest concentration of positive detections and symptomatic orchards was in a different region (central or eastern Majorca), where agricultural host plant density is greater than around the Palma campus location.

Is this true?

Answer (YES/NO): YES